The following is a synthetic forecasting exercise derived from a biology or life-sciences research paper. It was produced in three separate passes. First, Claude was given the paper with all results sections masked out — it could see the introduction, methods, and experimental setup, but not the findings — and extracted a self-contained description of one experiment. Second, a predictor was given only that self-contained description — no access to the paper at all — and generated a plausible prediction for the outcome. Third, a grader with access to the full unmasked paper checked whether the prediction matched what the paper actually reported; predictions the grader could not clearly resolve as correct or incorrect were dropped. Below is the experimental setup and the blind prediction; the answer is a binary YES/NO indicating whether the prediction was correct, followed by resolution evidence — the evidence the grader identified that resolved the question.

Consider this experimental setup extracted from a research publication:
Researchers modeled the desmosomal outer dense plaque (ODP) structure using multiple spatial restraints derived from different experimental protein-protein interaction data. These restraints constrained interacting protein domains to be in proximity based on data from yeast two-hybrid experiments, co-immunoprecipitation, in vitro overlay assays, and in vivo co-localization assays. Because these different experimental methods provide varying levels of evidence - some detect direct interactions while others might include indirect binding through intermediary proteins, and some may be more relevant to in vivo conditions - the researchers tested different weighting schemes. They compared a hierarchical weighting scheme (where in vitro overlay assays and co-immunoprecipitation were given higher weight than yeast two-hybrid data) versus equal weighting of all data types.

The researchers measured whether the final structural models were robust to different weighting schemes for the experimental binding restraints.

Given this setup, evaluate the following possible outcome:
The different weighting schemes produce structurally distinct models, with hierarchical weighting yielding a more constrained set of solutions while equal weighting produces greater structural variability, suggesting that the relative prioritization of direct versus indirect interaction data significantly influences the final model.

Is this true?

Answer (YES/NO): NO